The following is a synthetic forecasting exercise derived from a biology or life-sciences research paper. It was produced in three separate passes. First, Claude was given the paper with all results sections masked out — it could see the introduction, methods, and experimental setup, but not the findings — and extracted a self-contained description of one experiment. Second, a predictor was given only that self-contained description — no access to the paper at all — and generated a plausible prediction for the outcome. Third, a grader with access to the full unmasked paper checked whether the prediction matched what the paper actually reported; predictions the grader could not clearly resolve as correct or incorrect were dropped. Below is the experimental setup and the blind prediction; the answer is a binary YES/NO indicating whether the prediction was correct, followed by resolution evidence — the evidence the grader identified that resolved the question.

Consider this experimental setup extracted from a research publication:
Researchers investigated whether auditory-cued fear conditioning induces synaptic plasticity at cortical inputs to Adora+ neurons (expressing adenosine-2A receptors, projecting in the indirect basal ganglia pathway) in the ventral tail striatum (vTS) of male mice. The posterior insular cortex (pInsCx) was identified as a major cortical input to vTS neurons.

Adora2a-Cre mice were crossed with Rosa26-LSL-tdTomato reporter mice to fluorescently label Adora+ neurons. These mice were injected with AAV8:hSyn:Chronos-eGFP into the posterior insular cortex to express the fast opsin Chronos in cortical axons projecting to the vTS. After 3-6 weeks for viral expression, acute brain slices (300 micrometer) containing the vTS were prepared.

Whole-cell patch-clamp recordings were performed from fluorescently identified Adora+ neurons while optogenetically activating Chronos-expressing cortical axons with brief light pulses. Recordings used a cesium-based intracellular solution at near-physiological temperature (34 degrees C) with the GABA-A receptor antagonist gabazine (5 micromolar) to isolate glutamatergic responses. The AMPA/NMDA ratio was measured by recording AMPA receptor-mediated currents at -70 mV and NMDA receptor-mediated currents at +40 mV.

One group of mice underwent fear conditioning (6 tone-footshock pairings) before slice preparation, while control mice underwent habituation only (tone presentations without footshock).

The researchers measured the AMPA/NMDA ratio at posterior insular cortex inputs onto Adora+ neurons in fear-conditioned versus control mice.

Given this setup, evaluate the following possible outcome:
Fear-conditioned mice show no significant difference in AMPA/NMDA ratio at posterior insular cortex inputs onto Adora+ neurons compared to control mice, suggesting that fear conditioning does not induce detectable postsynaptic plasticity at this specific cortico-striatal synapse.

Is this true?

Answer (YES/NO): YES